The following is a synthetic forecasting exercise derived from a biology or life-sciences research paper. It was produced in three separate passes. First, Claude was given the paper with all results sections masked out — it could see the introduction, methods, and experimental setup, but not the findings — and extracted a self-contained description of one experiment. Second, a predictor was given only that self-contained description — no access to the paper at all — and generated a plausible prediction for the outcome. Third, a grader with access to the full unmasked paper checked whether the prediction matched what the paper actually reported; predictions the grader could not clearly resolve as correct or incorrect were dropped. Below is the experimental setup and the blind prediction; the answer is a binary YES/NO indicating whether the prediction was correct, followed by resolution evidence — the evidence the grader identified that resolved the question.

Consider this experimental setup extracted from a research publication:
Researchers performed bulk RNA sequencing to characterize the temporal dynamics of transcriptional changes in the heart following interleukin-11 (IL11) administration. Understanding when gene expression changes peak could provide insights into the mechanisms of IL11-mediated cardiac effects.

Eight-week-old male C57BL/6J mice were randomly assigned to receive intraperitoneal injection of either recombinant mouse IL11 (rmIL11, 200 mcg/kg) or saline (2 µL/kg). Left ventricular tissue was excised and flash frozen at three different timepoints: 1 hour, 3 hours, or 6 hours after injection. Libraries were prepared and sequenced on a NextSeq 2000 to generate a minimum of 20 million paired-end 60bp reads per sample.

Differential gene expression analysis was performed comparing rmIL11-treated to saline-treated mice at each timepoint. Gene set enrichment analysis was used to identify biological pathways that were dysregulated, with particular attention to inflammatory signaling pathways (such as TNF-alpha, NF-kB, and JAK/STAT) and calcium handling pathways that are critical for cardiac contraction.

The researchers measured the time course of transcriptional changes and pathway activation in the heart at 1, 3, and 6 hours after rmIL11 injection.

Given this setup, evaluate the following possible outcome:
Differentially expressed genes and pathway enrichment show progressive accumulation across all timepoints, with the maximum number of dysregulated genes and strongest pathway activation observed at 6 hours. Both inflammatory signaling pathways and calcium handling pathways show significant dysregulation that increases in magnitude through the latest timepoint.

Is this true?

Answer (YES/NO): NO